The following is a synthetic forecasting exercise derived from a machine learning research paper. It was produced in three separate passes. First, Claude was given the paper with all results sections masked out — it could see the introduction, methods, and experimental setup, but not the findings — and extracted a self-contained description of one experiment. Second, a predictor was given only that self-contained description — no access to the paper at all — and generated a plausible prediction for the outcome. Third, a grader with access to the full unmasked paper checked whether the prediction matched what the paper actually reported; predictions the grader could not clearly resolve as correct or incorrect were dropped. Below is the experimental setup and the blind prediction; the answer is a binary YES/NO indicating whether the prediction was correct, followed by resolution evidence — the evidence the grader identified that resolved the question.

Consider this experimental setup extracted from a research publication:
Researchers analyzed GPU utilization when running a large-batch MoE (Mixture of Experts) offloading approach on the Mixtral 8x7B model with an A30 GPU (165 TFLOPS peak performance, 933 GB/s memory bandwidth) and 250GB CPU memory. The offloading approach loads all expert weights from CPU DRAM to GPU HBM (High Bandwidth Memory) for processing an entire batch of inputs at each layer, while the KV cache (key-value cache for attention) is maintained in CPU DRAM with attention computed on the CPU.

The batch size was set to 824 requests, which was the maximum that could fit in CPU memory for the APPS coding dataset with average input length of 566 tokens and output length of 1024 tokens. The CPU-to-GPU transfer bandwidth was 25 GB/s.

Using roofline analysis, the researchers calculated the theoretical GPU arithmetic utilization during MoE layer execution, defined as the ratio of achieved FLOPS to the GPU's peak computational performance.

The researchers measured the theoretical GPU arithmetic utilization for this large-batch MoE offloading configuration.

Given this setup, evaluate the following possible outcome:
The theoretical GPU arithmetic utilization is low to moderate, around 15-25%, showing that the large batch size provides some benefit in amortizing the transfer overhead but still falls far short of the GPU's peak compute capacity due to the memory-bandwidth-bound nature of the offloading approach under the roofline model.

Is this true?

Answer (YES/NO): NO